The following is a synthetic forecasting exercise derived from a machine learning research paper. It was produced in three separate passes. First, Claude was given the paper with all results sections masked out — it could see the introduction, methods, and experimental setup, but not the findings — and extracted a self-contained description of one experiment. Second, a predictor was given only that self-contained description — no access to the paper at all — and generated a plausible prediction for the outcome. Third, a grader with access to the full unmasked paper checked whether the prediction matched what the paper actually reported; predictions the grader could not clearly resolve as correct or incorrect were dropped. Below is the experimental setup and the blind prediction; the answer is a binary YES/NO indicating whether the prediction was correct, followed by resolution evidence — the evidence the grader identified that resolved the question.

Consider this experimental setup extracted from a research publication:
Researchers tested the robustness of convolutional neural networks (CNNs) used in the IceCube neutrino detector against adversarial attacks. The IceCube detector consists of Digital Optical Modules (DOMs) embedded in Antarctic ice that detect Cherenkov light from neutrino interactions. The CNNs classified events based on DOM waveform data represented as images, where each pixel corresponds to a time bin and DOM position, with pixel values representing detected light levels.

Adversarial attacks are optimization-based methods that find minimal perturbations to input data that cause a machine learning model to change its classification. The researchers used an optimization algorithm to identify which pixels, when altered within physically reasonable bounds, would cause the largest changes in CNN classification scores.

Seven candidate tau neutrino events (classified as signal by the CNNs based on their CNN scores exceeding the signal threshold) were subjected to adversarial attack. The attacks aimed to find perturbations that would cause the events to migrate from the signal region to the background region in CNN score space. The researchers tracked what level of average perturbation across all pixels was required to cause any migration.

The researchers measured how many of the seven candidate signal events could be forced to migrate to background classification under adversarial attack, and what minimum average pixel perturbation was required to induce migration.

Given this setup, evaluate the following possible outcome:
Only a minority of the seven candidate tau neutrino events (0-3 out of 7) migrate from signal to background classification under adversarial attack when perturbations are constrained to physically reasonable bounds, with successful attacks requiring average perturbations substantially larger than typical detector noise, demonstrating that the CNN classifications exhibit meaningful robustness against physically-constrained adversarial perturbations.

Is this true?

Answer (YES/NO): YES